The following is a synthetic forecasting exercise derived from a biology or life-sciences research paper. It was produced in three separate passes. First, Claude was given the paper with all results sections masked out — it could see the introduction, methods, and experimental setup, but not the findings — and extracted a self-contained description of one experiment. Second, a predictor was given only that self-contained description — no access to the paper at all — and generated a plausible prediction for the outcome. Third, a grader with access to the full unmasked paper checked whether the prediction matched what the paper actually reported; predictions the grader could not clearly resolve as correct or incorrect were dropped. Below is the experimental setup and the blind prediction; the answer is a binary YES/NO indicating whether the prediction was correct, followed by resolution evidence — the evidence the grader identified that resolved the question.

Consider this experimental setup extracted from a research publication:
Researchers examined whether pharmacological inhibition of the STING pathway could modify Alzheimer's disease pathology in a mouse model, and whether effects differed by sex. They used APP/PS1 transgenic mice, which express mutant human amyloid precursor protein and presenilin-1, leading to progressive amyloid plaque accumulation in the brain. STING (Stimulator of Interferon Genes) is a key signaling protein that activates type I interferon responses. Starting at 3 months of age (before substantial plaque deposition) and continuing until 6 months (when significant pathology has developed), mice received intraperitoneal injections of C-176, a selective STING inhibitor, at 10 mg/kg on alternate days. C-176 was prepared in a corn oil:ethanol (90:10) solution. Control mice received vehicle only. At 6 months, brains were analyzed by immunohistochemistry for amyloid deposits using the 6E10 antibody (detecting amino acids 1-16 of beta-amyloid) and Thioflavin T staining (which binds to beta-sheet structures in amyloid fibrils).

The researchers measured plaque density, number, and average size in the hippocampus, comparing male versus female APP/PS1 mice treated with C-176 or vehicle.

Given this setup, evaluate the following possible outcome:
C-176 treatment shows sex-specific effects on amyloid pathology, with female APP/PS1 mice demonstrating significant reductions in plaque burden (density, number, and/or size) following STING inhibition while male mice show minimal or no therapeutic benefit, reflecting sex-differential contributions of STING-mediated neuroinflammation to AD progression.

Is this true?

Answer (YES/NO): NO